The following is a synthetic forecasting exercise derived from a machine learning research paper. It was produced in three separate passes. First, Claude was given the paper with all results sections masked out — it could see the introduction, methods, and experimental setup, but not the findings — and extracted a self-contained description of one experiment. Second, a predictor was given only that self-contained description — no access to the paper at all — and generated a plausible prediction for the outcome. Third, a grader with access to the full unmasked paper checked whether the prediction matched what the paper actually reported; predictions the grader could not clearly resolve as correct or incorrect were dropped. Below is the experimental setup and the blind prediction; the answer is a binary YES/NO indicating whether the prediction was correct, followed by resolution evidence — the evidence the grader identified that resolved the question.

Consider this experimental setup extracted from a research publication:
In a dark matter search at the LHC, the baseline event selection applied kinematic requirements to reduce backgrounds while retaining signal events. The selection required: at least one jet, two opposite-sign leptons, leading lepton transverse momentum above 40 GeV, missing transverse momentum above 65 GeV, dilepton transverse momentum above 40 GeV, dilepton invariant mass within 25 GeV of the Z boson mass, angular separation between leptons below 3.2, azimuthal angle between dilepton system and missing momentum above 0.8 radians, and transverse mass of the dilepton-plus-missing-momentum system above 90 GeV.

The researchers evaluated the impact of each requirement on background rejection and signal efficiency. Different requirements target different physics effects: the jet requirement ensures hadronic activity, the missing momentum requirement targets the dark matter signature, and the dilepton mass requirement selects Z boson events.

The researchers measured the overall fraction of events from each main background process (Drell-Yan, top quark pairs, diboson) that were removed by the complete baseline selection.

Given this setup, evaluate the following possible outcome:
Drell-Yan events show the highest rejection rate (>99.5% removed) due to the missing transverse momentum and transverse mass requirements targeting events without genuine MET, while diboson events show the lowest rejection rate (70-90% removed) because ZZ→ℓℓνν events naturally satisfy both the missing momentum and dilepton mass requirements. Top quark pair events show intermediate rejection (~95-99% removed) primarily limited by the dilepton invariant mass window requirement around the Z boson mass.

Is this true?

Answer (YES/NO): NO